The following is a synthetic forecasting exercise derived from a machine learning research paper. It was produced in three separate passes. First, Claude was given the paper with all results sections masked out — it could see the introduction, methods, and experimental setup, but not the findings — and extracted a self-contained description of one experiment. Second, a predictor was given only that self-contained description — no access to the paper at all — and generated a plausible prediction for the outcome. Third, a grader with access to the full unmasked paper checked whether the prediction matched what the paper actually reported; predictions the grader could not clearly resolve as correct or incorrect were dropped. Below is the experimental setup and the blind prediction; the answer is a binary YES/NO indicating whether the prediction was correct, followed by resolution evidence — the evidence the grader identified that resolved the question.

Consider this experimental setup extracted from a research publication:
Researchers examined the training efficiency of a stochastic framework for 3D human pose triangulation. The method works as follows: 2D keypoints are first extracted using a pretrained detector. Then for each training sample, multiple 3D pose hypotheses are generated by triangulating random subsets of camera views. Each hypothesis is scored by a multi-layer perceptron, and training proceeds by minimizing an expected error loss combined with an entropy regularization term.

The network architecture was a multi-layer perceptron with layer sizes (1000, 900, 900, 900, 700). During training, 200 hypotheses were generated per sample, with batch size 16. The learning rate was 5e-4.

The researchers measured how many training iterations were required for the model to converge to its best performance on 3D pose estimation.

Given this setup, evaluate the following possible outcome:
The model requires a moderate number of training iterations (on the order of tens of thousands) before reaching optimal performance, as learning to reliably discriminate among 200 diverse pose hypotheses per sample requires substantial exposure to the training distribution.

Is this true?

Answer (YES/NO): NO